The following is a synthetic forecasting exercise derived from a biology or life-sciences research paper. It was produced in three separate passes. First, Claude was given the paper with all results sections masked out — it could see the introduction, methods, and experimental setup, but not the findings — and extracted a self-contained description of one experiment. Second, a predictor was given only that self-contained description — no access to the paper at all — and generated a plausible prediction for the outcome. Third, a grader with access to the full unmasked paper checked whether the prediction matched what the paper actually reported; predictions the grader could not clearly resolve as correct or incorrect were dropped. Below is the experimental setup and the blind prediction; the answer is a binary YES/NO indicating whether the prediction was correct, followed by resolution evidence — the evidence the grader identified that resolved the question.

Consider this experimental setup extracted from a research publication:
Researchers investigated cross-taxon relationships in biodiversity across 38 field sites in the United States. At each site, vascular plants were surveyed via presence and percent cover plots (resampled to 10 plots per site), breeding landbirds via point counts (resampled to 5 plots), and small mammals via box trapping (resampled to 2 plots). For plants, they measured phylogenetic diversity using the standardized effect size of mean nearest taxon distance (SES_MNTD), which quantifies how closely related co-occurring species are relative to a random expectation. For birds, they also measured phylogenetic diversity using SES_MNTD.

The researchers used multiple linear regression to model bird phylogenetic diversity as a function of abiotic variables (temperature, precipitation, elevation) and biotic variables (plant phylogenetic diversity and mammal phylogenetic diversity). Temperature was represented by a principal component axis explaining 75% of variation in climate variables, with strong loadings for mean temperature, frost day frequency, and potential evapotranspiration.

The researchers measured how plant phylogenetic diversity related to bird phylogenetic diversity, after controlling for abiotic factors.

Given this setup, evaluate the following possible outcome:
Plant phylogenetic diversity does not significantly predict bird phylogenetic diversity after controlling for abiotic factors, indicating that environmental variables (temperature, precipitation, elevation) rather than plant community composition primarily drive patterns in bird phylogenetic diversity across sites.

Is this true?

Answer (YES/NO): NO